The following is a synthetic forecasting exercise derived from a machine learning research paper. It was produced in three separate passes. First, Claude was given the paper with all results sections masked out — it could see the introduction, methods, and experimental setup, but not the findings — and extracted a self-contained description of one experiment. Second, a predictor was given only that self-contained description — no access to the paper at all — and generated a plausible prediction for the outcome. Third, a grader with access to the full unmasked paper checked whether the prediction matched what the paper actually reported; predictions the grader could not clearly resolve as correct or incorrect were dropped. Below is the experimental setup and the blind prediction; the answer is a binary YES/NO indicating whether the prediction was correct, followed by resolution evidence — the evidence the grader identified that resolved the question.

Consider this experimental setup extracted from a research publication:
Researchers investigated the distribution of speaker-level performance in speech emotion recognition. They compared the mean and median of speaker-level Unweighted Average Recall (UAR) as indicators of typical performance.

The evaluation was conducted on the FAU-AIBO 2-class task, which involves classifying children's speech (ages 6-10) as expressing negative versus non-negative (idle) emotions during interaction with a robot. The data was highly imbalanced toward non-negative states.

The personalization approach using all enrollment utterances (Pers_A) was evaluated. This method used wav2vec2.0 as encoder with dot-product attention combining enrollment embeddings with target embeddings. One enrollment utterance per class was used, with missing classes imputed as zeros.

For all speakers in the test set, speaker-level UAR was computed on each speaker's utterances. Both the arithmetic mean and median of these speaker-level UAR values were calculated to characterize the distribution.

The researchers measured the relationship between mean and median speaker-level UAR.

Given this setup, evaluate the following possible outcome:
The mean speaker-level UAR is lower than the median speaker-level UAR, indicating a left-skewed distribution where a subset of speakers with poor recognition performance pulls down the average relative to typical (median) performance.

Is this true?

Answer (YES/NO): YES